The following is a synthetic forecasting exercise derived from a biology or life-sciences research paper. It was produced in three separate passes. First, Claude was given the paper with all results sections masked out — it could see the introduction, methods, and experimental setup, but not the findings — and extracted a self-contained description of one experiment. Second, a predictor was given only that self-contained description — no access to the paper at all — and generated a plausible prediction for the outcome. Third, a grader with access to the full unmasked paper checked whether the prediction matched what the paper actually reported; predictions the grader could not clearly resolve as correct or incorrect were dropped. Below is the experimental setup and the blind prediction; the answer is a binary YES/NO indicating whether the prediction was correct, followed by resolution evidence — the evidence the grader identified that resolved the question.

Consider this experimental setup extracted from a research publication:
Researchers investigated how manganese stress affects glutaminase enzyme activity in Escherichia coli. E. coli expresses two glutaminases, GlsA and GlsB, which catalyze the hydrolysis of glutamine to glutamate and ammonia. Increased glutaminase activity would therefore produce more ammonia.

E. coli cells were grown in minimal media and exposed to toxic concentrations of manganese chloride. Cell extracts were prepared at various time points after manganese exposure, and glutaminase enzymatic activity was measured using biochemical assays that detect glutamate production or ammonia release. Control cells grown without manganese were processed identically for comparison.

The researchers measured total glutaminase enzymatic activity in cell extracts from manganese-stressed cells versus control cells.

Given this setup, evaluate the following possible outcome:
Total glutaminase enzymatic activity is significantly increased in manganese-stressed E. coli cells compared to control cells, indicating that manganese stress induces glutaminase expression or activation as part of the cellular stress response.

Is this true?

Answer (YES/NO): YES